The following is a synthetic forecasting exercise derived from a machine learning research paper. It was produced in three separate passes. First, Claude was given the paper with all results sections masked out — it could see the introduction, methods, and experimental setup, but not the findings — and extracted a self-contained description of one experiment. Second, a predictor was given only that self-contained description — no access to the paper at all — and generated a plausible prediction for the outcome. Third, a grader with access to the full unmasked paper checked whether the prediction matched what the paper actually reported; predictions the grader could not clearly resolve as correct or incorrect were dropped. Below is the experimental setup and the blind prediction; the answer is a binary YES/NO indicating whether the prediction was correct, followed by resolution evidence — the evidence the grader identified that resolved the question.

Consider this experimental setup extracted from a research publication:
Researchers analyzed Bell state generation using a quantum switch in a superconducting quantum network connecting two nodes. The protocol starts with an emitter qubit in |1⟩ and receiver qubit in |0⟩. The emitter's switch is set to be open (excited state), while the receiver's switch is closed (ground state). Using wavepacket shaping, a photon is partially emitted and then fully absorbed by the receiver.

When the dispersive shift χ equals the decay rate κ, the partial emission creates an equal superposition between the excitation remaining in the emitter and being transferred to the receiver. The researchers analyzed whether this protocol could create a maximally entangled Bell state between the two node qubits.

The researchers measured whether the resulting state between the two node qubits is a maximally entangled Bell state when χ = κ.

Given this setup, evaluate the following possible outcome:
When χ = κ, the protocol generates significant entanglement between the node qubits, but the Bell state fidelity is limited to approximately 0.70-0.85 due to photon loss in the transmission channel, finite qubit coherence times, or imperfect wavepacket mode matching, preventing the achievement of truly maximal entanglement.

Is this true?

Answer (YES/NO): NO